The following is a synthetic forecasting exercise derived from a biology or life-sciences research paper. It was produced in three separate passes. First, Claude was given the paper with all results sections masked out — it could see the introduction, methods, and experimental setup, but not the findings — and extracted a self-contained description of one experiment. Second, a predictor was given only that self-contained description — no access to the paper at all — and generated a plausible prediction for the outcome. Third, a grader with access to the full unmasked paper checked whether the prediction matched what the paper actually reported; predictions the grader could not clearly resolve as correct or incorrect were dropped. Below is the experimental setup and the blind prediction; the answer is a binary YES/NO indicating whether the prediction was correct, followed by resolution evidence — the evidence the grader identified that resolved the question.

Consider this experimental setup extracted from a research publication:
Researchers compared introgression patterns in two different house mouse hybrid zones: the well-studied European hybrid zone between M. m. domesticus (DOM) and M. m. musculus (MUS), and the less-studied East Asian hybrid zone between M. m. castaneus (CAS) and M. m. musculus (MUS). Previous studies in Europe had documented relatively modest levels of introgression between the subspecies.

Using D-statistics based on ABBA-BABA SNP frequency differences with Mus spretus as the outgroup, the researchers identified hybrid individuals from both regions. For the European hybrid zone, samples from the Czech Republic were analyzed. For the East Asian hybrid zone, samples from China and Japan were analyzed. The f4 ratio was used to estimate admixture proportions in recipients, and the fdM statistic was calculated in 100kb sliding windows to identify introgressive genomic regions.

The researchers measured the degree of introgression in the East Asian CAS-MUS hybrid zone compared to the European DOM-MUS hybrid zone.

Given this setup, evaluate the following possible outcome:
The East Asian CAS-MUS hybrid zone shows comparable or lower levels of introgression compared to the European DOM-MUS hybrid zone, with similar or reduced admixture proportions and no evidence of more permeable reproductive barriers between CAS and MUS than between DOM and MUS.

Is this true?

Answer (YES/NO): NO